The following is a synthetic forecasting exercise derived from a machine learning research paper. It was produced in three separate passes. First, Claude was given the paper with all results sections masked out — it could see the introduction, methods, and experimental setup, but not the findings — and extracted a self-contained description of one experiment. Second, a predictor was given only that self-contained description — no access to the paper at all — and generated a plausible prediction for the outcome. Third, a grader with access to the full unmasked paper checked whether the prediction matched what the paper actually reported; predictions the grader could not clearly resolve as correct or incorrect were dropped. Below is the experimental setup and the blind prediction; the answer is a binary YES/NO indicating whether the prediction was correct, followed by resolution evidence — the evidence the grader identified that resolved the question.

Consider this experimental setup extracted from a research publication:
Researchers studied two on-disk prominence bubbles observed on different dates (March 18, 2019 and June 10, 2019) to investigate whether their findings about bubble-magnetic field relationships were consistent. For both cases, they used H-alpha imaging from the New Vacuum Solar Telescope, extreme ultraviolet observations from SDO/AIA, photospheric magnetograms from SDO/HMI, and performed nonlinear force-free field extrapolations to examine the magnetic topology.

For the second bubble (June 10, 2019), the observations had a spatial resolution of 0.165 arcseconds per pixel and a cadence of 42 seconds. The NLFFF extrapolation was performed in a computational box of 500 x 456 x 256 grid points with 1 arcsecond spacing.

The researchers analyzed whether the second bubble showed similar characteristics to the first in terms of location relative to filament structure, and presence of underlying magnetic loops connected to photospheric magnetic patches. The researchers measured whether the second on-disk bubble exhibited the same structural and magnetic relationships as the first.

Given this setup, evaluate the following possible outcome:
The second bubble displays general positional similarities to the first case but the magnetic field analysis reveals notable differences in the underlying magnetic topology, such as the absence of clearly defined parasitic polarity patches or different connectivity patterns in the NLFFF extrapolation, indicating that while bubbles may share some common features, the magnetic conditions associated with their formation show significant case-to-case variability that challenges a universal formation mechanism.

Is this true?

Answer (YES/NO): NO